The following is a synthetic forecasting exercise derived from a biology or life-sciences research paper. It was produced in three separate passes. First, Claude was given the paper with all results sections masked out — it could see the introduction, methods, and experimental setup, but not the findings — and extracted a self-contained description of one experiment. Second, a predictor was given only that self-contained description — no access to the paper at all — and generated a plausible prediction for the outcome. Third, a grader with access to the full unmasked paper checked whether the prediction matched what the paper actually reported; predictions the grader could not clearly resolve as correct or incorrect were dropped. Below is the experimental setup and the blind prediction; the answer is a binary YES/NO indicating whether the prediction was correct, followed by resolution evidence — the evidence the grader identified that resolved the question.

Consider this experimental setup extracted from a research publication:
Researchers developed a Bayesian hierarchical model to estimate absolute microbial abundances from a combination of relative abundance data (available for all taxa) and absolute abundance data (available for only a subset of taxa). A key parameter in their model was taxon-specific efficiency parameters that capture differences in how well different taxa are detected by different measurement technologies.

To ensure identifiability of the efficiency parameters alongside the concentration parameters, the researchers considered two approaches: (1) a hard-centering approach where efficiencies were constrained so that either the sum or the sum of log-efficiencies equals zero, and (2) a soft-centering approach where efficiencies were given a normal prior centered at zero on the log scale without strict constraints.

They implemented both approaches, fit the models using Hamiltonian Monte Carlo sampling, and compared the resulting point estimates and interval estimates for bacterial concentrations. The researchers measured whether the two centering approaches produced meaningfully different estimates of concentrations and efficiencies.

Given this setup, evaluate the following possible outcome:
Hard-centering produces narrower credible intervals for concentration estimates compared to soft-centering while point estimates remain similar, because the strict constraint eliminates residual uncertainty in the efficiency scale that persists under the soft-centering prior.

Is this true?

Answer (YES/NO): NO